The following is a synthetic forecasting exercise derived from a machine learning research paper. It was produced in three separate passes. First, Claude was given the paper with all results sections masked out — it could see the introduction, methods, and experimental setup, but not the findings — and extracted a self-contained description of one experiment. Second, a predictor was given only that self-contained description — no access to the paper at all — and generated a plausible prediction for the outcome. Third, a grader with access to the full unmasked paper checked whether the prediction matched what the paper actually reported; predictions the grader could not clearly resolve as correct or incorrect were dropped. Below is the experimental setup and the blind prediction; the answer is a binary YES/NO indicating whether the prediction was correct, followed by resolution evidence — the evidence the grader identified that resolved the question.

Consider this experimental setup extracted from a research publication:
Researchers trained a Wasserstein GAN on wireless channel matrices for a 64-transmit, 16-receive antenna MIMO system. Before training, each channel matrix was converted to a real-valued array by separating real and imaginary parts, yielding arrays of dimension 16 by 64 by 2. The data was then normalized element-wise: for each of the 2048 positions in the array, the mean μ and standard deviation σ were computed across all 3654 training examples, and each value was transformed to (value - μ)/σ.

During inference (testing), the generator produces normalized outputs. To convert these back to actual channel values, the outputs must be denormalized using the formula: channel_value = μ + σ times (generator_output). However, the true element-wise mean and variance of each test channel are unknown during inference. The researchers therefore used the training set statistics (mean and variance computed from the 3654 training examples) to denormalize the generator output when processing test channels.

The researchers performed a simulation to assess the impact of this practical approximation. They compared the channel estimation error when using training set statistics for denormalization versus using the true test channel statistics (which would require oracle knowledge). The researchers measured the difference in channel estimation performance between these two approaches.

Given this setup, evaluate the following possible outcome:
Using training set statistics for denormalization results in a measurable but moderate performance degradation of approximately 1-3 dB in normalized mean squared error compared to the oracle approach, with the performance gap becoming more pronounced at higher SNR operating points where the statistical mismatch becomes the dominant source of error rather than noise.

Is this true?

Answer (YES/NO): NO